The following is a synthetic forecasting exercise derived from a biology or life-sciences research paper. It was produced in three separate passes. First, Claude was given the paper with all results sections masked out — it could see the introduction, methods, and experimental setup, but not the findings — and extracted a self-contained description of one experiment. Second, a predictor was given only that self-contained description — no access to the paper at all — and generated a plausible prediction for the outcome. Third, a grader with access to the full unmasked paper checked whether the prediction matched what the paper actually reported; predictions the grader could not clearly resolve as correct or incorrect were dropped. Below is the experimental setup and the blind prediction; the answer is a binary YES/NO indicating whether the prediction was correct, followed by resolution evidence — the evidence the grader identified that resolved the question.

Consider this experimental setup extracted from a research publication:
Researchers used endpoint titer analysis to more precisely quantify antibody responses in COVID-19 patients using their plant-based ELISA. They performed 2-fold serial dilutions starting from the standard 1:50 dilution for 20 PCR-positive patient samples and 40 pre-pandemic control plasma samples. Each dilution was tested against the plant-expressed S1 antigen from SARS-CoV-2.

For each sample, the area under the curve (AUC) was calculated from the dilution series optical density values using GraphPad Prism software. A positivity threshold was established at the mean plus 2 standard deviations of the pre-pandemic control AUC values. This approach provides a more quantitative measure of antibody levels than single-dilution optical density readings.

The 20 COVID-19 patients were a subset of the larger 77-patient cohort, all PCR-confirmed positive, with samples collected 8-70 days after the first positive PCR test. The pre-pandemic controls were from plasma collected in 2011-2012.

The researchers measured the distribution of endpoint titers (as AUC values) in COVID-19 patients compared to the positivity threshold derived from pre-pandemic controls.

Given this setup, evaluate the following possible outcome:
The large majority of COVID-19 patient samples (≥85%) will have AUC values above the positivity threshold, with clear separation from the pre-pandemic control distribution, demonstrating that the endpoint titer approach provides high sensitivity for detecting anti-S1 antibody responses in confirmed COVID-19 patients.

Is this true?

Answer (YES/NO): NO